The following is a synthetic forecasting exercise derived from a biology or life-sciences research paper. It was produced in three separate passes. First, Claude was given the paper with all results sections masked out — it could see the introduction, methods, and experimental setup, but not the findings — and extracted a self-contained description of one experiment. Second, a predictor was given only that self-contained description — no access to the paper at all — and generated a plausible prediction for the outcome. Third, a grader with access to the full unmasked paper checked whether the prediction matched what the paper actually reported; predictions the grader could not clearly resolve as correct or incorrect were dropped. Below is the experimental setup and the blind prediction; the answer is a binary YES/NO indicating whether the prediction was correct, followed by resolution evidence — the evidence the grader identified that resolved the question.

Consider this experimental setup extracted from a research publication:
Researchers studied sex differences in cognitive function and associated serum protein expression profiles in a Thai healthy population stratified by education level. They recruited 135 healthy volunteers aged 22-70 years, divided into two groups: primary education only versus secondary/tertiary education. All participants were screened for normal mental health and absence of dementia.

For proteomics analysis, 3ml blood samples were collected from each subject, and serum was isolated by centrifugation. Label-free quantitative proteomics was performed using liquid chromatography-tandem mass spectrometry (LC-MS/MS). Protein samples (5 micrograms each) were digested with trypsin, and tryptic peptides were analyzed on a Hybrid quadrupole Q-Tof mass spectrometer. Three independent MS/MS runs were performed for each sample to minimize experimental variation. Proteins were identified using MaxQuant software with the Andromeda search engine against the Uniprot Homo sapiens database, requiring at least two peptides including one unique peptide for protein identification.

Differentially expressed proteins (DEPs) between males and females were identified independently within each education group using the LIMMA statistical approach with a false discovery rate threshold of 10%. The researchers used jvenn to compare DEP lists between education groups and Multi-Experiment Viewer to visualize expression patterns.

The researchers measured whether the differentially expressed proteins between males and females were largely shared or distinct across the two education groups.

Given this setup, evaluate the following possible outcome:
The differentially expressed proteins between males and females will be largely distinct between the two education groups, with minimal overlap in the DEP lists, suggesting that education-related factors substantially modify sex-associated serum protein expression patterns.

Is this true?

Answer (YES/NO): NO